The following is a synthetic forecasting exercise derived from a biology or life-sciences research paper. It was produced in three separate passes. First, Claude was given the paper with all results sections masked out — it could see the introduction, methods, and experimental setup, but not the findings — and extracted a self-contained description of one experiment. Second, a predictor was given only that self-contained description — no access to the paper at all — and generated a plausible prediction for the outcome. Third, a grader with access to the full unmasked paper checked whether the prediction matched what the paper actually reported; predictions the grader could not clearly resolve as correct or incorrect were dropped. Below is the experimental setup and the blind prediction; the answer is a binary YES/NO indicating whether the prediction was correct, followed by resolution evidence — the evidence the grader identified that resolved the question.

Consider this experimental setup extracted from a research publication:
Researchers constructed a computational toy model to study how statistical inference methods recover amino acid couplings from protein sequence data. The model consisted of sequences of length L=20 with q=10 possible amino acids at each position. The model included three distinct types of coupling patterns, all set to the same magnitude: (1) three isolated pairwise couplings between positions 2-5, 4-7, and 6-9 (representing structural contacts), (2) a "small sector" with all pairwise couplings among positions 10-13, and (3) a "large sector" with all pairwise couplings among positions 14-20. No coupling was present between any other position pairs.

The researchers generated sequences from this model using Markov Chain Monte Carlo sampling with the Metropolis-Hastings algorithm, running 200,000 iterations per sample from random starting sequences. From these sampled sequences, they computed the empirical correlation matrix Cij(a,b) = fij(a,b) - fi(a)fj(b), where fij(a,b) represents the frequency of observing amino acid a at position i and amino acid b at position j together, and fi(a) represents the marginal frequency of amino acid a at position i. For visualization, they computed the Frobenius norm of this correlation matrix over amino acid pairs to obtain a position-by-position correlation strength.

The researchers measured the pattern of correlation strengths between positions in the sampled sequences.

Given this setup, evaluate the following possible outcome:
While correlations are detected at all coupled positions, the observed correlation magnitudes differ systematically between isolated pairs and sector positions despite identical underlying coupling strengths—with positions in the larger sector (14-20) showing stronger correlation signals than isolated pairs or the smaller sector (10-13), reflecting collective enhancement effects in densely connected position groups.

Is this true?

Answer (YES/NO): YES